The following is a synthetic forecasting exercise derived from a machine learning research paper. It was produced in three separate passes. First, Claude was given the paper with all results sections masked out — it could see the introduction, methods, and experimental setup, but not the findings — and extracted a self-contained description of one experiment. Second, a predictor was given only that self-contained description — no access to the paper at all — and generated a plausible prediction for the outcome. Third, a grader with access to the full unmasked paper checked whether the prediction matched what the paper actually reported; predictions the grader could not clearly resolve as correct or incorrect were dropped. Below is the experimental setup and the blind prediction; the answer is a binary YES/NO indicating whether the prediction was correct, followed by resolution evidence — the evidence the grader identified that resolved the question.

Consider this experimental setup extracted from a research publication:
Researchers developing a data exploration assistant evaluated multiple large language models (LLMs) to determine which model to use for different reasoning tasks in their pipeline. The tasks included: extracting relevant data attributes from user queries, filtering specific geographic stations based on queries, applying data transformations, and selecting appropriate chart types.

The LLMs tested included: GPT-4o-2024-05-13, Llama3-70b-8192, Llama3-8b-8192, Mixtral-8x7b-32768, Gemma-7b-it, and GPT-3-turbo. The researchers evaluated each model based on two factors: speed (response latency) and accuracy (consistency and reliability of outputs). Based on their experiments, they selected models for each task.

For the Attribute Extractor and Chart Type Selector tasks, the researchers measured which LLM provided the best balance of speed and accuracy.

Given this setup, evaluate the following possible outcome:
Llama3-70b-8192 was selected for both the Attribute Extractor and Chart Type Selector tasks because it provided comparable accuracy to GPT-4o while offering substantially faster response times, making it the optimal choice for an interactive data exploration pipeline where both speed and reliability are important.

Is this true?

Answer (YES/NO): NO